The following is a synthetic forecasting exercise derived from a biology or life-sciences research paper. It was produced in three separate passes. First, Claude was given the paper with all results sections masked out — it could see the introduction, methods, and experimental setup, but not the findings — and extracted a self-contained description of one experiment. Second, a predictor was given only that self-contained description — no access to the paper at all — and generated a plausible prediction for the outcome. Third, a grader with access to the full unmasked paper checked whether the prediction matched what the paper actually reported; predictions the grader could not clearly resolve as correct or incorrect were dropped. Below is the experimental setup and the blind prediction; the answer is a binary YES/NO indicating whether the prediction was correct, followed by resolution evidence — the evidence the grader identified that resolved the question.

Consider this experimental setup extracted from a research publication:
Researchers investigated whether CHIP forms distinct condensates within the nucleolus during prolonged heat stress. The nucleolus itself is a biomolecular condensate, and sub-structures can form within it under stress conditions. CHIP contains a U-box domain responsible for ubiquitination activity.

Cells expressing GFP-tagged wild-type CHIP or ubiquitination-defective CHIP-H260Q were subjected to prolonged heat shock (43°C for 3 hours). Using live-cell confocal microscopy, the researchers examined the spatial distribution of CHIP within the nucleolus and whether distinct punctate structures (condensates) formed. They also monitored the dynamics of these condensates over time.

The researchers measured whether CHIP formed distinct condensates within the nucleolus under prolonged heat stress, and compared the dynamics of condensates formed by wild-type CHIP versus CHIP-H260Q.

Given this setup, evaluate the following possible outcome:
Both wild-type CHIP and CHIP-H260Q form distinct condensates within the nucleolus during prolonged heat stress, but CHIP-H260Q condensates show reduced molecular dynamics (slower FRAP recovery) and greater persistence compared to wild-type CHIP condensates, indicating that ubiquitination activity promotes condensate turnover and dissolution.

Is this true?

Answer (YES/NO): YES